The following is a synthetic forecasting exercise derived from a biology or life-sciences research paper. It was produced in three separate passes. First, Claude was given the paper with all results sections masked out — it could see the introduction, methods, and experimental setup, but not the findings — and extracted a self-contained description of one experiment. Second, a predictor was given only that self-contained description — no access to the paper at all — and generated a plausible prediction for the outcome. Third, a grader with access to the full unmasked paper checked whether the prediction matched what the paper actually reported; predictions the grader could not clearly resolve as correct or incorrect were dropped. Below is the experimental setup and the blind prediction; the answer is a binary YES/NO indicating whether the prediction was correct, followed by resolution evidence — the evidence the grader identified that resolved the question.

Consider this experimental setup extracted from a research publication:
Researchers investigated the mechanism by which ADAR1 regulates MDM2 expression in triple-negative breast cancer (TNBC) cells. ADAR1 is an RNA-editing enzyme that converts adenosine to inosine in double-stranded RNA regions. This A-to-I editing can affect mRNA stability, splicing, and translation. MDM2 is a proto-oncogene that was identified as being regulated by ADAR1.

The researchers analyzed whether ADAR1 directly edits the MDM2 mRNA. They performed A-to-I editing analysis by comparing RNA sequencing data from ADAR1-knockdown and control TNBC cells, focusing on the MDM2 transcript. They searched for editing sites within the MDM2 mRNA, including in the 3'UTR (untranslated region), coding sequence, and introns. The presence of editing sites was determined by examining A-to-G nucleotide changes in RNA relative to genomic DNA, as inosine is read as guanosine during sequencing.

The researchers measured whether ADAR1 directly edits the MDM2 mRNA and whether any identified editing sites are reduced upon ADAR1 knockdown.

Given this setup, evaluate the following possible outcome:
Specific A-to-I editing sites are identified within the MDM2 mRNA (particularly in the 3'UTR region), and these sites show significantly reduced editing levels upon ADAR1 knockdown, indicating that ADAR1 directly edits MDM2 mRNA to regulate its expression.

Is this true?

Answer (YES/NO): YES